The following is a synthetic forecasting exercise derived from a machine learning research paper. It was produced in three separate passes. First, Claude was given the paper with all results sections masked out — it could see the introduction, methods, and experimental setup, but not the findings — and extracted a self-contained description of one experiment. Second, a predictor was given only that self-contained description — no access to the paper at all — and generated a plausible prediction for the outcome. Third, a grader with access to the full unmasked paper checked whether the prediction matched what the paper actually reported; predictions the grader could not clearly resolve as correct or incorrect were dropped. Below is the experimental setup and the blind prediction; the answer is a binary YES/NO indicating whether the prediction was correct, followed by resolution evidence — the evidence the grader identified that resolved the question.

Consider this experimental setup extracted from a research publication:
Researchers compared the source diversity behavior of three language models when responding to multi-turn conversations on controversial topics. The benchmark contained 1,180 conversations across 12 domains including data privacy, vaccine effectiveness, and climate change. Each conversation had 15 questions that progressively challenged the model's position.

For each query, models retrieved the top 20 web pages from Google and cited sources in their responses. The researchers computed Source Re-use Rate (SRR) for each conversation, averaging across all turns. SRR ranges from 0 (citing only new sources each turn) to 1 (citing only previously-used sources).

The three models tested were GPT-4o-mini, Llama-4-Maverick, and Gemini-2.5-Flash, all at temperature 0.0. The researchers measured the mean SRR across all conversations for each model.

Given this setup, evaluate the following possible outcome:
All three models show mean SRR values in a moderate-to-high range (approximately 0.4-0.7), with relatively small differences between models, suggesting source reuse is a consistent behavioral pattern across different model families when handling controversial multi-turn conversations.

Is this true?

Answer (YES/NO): NO